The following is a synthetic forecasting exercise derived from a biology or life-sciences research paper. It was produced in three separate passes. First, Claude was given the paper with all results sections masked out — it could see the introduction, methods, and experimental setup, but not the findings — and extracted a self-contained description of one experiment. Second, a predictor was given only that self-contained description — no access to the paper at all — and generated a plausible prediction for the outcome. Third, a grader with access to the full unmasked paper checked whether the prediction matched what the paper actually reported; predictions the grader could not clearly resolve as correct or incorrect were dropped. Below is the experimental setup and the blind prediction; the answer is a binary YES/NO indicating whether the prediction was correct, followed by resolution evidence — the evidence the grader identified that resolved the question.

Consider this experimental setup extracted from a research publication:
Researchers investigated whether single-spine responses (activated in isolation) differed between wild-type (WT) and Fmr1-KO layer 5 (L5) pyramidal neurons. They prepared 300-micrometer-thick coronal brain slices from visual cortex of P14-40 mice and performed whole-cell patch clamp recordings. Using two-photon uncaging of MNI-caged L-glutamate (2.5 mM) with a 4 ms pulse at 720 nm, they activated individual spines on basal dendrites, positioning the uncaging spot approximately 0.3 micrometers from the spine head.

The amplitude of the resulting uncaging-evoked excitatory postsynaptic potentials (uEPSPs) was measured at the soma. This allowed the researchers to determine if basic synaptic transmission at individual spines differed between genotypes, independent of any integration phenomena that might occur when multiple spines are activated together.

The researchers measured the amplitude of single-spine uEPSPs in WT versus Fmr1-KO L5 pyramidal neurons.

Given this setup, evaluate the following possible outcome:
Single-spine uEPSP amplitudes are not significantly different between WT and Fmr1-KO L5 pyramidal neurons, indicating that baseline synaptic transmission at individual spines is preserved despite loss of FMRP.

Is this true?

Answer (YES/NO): YES